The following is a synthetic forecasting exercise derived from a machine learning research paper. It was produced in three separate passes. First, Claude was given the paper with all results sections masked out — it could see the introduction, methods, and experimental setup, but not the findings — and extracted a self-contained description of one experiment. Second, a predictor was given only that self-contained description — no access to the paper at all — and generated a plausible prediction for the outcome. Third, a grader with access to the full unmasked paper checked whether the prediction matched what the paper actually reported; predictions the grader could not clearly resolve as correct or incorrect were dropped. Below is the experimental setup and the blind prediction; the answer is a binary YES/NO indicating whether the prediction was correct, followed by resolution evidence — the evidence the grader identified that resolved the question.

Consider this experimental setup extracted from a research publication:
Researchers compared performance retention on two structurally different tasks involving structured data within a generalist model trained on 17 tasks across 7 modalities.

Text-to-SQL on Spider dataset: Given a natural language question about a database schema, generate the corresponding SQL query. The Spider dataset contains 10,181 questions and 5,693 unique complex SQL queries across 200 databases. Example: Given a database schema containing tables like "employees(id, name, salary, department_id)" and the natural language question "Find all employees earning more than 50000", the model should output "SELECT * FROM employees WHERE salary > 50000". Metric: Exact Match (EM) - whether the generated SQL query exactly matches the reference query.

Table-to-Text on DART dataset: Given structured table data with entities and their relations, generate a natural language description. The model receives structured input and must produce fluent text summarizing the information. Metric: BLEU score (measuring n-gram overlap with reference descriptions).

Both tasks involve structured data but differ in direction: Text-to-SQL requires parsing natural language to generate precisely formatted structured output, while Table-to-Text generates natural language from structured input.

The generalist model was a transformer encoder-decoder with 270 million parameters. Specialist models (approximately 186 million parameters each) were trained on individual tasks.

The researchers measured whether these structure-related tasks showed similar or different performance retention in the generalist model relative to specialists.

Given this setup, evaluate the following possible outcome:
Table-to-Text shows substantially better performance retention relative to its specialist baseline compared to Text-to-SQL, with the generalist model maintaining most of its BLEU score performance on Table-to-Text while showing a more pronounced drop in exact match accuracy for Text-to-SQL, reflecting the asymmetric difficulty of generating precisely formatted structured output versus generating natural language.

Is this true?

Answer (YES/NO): YES